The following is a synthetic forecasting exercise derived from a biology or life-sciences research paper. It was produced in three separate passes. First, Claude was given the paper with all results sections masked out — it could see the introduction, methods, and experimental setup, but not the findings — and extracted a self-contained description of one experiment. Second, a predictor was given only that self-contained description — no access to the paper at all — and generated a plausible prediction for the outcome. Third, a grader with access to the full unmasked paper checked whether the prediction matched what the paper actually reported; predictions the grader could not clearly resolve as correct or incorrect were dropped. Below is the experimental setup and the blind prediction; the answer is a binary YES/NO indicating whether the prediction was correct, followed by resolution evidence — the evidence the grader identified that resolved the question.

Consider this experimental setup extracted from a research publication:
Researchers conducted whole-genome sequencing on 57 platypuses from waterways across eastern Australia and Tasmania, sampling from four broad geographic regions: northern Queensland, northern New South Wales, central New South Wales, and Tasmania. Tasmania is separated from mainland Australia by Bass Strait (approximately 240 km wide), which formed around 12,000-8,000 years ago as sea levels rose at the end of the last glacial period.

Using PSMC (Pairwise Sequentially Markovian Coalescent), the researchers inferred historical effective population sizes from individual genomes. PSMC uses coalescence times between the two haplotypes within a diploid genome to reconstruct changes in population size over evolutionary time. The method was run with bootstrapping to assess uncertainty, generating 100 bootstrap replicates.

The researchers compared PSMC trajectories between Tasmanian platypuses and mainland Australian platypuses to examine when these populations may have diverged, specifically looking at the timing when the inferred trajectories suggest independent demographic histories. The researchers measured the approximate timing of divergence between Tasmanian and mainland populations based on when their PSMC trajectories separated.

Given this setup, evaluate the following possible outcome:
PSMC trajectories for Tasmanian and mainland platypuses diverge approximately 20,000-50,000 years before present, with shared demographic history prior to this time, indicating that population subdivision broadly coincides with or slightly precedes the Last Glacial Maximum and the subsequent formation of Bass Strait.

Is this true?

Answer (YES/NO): NO